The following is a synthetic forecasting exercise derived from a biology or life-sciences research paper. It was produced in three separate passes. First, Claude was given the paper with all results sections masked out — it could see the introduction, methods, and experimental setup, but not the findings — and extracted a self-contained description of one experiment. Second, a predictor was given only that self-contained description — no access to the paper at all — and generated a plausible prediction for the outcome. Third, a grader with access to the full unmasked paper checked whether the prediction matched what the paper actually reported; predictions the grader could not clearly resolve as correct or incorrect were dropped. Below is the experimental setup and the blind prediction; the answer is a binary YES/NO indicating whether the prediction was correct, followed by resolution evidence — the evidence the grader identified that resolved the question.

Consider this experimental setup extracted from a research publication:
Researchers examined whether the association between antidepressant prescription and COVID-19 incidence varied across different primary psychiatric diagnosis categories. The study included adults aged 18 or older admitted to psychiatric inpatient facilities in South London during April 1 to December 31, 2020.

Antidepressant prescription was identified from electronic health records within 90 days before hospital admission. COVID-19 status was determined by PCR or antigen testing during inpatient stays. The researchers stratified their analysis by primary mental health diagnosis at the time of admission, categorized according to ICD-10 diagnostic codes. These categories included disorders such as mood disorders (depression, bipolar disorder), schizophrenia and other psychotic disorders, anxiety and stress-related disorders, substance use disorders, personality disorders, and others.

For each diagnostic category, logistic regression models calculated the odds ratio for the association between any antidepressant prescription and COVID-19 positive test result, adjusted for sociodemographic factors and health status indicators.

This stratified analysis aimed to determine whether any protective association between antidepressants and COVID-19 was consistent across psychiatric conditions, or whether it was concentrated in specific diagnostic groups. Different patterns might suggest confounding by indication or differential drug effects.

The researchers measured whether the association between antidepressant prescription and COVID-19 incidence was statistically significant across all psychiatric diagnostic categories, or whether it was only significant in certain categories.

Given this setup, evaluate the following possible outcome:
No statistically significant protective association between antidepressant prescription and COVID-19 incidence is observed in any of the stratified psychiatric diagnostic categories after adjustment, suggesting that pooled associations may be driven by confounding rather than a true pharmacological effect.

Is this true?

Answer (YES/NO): NO